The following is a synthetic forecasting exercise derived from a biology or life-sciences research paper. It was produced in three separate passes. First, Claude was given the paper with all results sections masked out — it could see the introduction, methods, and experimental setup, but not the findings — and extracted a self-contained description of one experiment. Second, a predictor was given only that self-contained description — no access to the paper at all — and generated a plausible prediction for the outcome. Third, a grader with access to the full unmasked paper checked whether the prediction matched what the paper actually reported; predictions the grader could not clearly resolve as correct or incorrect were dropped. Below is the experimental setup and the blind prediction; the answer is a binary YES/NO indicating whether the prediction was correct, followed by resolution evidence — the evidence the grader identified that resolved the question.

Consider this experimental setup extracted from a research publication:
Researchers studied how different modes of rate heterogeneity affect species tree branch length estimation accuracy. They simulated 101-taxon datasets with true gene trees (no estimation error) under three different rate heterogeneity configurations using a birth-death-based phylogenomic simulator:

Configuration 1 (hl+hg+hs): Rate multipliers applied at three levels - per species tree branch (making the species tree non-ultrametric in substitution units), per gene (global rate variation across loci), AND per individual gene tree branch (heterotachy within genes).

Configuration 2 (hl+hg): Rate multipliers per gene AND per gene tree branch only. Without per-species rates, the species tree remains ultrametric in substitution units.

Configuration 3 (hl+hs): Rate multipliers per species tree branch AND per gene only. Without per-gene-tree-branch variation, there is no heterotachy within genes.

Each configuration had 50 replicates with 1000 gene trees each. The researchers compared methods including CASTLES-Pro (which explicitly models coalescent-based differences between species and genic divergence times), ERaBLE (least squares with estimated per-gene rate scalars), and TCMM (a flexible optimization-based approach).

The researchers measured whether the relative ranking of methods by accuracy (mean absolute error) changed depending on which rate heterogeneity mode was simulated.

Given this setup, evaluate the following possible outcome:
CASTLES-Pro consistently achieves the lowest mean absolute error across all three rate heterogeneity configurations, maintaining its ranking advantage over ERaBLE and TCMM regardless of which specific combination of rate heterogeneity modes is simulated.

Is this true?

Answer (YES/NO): YES